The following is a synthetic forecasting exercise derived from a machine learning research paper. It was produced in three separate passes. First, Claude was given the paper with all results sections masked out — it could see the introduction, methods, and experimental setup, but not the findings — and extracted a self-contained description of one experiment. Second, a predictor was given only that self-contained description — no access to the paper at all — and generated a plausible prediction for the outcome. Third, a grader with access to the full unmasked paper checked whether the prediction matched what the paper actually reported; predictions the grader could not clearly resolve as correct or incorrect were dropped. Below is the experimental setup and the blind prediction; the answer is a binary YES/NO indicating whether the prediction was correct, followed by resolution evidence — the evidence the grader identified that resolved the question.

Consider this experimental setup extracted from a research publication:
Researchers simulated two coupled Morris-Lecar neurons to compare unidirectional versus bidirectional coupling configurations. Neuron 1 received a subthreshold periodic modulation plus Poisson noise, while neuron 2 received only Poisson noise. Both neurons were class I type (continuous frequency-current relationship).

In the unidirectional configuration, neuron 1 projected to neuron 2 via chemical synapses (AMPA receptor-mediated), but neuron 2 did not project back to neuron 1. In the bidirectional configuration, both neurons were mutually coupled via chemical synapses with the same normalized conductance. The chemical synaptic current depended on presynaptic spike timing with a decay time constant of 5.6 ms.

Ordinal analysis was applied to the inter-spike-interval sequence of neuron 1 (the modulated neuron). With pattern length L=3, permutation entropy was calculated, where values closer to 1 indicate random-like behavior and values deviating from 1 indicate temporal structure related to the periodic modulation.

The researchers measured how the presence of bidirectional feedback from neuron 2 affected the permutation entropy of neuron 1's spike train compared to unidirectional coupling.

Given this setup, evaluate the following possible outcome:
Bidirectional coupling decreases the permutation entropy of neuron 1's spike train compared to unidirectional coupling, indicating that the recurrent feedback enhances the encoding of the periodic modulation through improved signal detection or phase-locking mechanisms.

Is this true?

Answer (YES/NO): YES